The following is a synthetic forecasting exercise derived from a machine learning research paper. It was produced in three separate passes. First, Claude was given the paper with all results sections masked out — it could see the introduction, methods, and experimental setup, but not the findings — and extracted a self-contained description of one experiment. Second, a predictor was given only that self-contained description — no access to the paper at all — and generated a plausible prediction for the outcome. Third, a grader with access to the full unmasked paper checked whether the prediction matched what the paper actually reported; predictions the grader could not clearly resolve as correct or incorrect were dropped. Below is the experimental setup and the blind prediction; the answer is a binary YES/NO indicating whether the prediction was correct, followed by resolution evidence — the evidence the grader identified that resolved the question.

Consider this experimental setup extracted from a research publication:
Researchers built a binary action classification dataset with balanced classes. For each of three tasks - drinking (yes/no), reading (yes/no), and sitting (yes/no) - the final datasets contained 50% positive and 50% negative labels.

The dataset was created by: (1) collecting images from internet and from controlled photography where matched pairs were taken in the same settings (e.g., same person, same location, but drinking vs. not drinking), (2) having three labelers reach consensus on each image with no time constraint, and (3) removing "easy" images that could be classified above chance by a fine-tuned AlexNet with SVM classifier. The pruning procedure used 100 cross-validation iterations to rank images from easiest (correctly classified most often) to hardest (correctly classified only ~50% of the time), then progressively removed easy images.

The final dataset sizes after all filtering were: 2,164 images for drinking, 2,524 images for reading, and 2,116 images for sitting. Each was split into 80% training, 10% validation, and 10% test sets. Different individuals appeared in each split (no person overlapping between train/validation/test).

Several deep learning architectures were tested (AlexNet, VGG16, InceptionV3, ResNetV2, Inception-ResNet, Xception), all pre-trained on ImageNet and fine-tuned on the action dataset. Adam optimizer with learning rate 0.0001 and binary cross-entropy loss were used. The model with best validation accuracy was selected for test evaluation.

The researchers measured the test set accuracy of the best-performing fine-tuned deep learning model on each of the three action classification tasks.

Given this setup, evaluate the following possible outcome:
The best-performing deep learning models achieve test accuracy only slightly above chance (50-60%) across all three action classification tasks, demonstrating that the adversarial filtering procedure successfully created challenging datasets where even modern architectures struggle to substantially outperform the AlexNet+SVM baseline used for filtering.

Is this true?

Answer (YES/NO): NO